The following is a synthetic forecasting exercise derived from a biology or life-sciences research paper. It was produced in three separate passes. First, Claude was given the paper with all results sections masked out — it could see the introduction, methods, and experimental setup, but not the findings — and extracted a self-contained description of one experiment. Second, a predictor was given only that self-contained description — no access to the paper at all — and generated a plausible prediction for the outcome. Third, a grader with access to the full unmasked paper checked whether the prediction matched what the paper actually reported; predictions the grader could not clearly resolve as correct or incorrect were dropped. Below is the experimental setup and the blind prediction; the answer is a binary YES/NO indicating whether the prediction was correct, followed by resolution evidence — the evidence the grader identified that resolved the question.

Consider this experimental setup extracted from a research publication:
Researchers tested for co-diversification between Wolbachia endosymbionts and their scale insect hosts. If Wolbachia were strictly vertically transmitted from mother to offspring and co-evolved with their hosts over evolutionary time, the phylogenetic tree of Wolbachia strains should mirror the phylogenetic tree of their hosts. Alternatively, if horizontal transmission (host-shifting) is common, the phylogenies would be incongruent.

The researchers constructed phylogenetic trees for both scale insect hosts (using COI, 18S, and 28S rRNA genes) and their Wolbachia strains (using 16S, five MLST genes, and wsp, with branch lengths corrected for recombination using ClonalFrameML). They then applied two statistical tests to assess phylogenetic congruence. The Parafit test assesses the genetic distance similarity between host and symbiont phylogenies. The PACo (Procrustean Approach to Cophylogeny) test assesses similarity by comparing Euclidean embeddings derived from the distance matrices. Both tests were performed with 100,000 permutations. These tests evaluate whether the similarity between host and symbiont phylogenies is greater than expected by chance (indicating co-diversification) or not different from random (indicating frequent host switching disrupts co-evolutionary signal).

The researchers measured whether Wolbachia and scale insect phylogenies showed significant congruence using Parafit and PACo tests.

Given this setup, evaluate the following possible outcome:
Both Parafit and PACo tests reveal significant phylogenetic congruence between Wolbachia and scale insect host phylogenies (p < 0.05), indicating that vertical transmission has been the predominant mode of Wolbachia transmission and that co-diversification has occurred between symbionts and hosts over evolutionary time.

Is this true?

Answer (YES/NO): NO